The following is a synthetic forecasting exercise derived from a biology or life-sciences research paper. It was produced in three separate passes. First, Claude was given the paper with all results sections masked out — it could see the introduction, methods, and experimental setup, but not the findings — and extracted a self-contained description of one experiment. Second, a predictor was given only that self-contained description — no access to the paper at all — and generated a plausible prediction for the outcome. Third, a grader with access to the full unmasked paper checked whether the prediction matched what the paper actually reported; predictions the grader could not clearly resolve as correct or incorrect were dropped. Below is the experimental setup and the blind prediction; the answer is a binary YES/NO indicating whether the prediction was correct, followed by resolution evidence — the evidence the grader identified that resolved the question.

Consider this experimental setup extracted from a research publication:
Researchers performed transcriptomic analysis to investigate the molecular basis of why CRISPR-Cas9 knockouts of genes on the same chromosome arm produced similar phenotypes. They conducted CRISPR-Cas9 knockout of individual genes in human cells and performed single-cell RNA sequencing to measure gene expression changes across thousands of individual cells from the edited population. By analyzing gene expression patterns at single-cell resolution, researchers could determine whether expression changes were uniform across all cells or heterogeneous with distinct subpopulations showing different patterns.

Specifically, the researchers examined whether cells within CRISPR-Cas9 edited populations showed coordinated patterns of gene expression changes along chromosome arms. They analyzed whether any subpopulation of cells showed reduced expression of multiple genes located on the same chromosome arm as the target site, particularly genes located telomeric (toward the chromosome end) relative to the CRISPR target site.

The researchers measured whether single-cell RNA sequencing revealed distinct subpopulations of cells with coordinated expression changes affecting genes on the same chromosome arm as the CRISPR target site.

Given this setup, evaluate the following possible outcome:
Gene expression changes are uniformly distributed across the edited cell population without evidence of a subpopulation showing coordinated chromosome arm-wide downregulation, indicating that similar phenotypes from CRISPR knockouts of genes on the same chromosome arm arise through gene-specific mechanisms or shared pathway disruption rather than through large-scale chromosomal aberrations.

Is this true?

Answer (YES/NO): NO